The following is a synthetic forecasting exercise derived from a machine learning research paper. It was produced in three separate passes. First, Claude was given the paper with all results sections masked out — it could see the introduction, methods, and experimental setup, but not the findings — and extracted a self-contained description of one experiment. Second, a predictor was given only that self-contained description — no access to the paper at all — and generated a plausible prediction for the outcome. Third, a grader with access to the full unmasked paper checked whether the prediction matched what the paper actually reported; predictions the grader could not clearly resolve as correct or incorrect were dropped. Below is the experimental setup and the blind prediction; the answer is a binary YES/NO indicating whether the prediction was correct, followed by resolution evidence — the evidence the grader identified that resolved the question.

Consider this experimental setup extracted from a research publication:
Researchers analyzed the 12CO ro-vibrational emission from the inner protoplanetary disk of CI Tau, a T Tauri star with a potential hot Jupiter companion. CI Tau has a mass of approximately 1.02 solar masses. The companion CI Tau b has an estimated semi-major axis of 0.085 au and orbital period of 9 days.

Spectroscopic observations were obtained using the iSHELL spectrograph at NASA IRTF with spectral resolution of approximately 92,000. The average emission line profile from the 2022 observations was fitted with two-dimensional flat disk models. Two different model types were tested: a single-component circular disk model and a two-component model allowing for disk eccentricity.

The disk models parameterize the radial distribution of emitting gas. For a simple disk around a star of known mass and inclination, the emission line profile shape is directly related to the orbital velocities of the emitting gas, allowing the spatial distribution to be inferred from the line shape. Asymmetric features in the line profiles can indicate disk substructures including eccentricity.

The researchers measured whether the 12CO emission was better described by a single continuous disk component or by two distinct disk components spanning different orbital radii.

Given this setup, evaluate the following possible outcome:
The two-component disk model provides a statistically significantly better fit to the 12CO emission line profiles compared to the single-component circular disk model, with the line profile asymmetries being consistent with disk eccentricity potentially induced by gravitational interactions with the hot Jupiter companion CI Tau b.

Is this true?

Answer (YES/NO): NO